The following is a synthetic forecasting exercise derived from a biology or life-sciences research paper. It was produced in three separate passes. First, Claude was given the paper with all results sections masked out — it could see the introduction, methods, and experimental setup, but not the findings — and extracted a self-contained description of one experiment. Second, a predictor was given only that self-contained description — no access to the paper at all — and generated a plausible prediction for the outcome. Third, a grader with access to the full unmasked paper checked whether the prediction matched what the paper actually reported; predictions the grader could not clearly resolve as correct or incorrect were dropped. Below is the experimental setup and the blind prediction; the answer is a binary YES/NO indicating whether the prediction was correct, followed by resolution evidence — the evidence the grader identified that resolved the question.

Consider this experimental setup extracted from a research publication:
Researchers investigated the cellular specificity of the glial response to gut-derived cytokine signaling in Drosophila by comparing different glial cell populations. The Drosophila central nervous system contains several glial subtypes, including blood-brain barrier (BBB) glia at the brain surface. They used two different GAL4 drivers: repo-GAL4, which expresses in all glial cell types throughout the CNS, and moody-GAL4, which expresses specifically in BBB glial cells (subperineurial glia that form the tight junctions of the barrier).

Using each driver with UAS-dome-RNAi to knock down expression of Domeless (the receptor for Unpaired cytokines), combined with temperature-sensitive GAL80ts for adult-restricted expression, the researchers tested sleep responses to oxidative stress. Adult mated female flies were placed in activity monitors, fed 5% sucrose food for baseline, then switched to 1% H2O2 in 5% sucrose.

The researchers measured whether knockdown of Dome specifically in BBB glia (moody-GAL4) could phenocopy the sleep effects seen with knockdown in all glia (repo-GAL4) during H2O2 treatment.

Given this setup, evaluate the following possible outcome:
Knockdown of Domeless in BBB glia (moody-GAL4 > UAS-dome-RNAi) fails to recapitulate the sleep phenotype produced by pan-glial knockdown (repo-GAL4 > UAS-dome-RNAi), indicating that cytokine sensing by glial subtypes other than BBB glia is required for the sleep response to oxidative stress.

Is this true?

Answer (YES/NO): NO